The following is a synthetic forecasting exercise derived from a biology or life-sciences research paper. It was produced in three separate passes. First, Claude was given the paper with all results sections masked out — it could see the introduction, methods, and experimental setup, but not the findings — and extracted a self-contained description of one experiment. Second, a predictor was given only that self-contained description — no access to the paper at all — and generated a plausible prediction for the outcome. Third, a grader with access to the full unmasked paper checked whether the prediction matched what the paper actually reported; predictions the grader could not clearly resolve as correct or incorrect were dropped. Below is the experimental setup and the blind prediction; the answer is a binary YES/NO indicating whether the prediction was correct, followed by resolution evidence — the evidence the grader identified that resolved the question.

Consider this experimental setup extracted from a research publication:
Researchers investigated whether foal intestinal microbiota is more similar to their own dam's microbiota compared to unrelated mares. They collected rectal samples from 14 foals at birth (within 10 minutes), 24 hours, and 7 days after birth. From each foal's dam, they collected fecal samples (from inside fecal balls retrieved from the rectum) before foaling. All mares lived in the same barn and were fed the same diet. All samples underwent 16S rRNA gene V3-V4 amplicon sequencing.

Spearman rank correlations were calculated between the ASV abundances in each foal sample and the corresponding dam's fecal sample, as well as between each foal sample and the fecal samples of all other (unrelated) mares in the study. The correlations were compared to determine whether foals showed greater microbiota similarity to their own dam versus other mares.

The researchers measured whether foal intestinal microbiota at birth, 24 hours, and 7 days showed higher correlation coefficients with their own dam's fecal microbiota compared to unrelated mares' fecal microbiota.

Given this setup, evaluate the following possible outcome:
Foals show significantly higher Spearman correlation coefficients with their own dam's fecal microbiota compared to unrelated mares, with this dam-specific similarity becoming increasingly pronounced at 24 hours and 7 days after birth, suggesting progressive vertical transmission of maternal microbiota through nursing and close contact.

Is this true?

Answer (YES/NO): NO